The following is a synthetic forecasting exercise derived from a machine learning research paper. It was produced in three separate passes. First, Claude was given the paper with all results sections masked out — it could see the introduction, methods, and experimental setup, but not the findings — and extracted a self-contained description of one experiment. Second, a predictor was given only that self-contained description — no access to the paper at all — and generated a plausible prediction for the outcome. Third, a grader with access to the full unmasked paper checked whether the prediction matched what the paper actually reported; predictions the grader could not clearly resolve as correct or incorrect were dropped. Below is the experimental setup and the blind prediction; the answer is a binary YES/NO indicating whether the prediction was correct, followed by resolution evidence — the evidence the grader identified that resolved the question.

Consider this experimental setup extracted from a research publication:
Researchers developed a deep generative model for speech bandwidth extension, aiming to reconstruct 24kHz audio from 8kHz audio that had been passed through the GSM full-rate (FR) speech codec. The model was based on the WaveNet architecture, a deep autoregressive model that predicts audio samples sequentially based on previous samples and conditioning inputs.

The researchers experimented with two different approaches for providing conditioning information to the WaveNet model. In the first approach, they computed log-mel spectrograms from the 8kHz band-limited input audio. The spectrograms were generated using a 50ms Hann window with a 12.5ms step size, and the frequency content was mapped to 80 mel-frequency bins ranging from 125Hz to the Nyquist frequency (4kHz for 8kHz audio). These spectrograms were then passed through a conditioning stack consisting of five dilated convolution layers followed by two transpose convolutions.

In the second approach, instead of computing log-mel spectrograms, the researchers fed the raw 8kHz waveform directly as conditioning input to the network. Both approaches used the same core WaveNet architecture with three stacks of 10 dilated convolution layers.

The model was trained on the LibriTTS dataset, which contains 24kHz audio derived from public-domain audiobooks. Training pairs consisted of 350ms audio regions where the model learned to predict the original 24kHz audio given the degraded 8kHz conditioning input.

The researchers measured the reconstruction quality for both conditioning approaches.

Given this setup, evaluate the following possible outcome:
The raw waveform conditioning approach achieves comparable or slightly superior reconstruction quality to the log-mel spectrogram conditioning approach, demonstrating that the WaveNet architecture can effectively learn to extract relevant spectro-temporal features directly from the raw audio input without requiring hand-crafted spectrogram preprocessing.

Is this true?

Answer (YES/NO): NO